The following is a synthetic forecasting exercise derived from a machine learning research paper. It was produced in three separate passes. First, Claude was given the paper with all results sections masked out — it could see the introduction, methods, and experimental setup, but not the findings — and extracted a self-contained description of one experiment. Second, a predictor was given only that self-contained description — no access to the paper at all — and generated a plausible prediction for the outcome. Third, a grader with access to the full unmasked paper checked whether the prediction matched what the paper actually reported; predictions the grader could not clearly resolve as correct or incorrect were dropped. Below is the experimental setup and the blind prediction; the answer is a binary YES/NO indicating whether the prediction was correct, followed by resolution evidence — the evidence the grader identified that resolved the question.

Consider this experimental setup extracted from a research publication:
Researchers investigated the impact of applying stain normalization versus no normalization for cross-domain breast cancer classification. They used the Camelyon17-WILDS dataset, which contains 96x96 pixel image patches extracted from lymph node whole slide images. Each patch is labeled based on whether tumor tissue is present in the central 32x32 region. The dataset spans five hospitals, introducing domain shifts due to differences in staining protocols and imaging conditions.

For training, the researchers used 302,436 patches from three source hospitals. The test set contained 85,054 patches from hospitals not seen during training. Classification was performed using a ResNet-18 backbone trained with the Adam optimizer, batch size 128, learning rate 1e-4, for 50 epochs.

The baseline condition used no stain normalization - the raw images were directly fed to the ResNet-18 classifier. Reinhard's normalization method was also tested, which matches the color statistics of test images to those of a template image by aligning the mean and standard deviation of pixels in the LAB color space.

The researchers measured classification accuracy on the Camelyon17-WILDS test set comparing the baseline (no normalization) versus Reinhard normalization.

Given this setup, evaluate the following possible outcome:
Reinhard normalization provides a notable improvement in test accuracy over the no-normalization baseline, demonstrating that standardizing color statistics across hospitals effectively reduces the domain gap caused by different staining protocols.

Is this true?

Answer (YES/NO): YES